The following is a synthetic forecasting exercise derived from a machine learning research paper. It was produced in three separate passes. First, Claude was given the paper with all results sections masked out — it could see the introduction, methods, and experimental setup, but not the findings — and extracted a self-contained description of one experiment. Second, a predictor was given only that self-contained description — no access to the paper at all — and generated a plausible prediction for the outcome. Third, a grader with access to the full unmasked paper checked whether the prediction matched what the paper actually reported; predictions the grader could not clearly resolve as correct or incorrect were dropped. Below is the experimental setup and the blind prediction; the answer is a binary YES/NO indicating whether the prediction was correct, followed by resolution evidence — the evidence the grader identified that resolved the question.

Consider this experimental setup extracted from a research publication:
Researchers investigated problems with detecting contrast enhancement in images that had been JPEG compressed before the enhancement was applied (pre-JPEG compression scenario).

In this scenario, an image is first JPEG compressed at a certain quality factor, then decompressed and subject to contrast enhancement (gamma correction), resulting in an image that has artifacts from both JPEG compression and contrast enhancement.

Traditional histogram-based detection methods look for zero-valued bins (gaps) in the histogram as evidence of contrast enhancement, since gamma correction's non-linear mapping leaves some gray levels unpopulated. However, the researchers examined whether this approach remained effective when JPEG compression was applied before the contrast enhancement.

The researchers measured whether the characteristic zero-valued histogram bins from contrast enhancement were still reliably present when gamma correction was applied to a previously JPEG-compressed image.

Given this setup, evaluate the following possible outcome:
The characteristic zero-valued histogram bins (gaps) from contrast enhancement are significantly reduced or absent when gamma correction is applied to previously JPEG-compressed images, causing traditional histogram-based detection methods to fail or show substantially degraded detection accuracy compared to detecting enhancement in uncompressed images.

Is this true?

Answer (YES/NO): NO